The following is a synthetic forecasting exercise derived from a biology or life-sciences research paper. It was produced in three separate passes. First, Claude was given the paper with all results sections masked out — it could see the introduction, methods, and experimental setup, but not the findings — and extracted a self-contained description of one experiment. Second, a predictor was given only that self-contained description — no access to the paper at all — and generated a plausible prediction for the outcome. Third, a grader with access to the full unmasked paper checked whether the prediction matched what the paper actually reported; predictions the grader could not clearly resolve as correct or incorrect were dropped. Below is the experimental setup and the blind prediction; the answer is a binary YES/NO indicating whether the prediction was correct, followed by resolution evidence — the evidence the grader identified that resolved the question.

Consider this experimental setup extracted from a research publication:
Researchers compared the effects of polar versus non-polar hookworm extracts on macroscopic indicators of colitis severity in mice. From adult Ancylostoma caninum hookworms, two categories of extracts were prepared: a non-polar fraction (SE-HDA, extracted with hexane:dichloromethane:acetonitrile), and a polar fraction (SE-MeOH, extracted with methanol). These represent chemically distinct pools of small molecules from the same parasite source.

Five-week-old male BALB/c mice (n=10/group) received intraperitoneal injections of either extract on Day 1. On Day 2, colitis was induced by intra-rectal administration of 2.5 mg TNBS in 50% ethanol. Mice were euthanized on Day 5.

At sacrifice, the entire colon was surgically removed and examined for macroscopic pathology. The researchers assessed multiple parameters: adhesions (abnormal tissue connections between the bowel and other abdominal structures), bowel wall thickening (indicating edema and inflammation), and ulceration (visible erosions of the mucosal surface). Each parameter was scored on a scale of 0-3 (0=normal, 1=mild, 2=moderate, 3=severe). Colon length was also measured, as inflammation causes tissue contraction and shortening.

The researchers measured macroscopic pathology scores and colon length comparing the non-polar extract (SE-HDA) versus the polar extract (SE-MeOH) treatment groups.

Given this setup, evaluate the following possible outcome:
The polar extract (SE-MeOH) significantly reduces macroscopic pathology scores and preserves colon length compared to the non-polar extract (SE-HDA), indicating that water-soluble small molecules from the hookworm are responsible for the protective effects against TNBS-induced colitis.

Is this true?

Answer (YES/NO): NO